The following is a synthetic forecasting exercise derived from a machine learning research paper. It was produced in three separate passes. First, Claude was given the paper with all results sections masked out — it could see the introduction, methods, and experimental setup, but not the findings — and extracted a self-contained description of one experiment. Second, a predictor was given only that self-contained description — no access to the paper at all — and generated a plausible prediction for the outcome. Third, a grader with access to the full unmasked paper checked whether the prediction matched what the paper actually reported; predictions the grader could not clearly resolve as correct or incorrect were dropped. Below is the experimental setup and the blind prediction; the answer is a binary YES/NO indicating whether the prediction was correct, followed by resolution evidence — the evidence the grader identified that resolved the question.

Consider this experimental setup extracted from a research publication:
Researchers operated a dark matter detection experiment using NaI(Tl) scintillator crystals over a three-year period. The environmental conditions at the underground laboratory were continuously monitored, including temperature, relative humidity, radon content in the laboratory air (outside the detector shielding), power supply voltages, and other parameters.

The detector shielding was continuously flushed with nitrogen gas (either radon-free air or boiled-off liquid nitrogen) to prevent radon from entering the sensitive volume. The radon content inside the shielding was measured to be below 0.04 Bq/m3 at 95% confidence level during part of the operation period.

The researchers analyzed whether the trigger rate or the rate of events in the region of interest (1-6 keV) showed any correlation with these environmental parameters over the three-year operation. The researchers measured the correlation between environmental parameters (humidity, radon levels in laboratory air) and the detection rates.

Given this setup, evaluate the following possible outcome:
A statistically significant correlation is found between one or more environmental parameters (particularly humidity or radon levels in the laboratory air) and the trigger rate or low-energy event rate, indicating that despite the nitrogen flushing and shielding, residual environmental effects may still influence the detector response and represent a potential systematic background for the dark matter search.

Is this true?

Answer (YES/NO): NO